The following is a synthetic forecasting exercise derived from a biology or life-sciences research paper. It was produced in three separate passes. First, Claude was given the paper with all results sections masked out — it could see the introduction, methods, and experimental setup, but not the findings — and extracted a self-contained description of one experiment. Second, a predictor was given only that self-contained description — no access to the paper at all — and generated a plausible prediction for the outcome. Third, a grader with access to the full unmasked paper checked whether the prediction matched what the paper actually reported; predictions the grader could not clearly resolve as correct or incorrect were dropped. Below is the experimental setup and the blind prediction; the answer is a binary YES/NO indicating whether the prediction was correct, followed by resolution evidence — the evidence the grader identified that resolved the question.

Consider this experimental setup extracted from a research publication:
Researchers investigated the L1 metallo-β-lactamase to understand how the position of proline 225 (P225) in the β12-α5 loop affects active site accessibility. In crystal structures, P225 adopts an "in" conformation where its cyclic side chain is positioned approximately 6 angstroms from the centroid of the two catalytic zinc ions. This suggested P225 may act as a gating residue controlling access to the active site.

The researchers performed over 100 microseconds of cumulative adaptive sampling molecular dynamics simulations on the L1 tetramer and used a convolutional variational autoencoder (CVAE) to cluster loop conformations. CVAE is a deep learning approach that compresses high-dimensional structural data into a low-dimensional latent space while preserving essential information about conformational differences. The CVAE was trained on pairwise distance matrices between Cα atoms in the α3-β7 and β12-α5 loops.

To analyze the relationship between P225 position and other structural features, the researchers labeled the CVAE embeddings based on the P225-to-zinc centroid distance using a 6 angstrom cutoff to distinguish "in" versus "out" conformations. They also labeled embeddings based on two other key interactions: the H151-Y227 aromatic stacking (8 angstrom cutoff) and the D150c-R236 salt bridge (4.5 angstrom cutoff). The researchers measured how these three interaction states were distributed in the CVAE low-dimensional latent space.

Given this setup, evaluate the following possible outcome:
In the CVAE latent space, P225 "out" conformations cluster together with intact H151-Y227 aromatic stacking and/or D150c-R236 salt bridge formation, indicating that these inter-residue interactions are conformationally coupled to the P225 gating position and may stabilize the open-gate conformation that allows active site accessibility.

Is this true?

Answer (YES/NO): NO